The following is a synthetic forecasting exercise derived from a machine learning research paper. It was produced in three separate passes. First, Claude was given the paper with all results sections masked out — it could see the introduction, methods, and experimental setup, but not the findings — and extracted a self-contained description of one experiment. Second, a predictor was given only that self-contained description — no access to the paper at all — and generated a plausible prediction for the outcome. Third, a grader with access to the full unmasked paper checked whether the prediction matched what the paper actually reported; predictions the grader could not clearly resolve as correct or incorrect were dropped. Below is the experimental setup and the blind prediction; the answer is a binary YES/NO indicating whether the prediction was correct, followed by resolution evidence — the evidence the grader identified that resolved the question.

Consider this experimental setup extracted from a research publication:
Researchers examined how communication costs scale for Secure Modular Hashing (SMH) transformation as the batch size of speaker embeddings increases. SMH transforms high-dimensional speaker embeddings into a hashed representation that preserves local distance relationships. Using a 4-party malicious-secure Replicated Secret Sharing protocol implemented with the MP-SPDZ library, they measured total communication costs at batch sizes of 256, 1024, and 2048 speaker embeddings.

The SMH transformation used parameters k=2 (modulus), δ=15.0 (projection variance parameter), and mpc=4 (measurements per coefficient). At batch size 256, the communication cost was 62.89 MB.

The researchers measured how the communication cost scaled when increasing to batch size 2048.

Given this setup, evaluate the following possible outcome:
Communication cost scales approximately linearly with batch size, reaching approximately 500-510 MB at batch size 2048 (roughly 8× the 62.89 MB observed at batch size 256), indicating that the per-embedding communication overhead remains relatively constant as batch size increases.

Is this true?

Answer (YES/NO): NO